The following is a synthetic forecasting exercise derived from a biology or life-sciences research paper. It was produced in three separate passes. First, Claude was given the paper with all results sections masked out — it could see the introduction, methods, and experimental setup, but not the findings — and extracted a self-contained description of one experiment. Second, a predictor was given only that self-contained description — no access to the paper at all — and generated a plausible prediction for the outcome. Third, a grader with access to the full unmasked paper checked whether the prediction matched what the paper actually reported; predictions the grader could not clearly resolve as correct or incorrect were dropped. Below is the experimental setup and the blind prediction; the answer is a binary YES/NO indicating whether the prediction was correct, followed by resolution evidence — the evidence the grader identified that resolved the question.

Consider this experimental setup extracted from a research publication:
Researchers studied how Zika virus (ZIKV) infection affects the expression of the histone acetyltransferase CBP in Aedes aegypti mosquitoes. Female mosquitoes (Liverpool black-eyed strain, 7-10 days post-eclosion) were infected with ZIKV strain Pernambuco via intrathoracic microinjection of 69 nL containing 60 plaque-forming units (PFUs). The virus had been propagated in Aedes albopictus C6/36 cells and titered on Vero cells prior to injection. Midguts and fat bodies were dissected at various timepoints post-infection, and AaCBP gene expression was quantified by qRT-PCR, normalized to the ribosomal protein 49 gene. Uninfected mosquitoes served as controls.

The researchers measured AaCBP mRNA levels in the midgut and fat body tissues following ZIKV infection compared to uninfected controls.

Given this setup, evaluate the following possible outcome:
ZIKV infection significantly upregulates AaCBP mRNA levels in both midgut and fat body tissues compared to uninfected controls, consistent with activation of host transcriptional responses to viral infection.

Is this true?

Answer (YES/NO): YES